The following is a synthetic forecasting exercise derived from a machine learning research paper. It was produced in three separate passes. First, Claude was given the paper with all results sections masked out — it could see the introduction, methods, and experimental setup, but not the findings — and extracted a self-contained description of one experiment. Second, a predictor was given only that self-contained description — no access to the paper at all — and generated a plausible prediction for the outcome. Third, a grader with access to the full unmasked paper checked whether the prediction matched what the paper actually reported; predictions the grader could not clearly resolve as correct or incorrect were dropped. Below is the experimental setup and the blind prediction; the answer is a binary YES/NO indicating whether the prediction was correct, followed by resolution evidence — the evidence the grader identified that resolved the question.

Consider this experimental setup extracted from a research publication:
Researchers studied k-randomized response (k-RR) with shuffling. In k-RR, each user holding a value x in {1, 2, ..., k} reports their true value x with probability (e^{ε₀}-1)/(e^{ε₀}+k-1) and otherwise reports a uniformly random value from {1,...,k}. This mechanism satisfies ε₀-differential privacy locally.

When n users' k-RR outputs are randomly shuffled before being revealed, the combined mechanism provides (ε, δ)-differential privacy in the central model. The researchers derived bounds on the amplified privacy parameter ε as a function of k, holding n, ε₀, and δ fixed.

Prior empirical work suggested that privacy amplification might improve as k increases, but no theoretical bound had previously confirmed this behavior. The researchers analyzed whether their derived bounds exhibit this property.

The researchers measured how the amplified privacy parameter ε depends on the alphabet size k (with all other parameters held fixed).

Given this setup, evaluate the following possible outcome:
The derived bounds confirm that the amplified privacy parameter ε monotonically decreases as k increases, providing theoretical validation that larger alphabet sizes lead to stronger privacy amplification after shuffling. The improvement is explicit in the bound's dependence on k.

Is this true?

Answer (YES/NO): YES